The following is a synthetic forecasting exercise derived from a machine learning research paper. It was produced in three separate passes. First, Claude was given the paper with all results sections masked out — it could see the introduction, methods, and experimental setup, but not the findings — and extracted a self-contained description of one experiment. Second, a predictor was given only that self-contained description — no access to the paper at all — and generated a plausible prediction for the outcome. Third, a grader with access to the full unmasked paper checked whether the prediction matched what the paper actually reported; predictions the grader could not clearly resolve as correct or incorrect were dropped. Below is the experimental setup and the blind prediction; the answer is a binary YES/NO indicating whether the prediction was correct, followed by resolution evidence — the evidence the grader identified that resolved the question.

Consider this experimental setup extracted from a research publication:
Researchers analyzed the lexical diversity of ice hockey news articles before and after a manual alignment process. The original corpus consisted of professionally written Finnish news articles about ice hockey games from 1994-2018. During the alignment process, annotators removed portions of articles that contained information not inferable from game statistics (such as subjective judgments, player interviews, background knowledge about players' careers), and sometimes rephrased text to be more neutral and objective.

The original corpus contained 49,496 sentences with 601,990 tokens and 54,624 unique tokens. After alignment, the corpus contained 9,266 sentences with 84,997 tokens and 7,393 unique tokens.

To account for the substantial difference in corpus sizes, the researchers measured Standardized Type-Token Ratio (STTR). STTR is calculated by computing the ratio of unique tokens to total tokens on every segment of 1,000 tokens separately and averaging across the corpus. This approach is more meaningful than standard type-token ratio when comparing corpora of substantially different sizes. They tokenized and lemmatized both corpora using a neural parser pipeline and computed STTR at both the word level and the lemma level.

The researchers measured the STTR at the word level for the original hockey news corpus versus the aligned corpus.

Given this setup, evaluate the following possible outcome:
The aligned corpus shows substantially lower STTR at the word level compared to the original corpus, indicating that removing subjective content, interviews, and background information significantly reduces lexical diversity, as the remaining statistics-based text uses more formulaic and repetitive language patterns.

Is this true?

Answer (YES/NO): NO